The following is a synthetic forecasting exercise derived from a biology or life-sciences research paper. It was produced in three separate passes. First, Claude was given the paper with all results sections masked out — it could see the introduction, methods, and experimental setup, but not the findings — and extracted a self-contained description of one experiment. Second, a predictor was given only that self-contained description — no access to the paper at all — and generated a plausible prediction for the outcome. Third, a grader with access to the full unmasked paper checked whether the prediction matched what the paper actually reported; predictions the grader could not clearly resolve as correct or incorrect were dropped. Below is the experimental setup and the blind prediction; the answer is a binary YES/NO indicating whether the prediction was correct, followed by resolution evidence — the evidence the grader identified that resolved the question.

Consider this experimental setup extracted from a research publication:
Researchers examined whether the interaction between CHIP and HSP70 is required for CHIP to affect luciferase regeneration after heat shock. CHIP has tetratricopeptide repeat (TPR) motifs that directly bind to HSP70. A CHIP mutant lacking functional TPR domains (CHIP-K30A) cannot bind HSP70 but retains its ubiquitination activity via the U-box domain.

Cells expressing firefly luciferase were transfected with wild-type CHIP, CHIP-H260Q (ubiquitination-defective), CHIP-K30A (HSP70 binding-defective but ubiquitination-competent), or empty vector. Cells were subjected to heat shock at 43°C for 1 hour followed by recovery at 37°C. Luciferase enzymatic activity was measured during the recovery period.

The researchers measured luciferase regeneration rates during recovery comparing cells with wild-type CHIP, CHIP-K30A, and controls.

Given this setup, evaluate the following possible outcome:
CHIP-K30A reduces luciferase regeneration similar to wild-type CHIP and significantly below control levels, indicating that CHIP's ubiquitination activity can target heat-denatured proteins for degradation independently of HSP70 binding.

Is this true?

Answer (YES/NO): NO